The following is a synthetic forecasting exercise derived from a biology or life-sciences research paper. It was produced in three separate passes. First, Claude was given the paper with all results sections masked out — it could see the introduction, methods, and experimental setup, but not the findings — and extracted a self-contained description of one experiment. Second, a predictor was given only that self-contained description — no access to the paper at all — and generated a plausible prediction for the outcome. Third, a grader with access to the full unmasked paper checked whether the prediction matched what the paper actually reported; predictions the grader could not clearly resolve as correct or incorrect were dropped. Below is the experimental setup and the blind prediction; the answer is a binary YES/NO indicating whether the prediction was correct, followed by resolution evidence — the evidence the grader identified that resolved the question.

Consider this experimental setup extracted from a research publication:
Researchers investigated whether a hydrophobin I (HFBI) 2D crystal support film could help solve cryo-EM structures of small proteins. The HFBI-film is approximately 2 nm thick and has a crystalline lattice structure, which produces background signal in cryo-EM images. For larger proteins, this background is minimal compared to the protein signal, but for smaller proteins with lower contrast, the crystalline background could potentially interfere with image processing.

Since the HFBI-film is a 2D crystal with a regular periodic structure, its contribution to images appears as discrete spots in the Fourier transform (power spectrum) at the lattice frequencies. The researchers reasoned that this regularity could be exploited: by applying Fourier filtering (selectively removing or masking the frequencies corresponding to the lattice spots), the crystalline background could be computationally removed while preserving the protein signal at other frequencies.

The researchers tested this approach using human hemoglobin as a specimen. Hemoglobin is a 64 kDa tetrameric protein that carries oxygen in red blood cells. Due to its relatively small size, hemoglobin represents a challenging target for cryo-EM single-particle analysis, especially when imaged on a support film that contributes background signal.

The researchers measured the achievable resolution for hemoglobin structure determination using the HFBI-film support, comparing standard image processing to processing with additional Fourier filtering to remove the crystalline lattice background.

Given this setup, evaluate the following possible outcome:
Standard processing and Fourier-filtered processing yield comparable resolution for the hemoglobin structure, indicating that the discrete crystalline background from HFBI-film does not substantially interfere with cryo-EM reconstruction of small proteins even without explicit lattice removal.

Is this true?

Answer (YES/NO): NO